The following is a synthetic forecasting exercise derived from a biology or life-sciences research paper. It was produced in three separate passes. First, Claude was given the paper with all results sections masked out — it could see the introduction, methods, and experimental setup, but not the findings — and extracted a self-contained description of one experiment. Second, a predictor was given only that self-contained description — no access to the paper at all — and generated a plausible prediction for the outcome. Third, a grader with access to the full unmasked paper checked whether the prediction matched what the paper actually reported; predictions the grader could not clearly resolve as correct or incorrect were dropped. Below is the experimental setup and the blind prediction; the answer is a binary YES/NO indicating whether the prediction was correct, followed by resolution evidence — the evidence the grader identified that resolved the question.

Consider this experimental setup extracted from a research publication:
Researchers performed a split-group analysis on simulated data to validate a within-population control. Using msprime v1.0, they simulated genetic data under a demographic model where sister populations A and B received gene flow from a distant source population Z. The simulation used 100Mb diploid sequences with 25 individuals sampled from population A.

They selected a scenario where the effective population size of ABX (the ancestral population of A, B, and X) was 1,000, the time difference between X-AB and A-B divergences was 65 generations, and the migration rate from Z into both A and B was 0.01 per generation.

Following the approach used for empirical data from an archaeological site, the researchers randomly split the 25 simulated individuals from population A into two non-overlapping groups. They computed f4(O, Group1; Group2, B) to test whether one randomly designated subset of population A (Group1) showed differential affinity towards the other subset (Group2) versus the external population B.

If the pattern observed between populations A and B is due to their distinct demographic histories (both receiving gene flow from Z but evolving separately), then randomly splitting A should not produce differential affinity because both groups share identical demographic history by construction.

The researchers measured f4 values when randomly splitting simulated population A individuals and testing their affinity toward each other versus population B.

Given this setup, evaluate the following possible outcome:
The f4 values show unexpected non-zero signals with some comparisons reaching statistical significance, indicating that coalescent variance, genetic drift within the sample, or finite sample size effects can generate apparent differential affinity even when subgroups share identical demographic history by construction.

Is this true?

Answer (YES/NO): NO